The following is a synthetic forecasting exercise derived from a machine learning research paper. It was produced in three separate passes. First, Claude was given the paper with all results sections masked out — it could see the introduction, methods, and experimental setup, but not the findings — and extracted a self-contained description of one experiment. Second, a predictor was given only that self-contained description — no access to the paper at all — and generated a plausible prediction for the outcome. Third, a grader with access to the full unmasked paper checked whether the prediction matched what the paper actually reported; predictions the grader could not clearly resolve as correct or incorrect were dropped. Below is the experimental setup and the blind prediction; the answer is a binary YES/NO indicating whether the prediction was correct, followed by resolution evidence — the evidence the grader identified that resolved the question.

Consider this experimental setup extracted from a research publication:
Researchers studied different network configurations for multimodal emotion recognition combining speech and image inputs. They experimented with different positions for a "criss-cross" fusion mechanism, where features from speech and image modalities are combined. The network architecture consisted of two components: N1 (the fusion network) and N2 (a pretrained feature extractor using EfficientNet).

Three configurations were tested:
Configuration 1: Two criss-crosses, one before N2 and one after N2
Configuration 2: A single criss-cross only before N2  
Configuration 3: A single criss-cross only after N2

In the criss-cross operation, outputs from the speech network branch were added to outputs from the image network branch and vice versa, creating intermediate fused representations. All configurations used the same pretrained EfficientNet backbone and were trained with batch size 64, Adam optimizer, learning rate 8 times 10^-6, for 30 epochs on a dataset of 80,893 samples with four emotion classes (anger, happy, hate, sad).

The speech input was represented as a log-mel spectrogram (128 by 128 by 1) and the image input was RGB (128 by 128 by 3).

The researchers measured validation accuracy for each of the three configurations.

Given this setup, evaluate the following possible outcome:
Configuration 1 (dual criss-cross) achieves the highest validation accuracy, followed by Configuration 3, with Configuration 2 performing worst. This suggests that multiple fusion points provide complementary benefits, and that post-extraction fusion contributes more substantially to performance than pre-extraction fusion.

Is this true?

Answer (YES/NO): NO